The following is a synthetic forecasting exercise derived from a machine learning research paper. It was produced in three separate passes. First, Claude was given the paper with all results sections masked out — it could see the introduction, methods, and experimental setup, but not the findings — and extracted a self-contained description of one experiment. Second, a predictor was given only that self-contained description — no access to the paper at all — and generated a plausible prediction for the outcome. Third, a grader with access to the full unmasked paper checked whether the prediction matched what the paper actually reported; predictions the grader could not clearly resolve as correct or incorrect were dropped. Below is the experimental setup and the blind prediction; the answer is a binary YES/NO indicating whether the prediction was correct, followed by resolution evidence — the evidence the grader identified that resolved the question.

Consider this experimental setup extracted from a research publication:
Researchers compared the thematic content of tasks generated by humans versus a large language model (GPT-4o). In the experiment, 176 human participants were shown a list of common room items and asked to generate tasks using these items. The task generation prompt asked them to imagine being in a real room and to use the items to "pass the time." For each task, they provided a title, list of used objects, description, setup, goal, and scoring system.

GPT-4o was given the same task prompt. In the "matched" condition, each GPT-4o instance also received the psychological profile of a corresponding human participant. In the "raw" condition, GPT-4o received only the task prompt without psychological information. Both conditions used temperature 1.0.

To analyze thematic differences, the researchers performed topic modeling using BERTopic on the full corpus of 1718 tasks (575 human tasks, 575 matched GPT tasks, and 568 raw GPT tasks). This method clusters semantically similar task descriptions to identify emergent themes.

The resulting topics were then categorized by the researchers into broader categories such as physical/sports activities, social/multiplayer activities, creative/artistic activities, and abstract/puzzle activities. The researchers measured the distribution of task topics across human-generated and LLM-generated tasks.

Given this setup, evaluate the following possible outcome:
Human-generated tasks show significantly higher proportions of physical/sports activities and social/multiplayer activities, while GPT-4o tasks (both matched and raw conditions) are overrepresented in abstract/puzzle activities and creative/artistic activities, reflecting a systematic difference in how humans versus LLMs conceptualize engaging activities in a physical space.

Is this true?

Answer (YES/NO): YES